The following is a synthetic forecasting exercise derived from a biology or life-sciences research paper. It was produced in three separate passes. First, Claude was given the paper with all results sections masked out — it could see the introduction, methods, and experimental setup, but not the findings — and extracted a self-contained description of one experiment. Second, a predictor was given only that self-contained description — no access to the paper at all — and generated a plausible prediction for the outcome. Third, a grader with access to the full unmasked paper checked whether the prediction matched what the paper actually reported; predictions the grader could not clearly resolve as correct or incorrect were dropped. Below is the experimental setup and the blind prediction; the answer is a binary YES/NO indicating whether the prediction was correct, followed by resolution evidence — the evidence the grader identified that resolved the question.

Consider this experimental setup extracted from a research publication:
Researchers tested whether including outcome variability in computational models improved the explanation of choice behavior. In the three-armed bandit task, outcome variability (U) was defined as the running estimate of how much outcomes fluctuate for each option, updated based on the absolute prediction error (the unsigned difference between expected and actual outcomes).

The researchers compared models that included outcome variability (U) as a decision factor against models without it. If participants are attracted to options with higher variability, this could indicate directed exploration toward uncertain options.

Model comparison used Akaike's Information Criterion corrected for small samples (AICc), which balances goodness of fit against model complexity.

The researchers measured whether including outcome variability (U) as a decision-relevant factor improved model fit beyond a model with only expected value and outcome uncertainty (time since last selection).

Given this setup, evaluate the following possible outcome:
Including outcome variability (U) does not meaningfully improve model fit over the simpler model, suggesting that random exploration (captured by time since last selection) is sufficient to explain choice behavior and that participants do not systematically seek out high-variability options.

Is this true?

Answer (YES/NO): YES